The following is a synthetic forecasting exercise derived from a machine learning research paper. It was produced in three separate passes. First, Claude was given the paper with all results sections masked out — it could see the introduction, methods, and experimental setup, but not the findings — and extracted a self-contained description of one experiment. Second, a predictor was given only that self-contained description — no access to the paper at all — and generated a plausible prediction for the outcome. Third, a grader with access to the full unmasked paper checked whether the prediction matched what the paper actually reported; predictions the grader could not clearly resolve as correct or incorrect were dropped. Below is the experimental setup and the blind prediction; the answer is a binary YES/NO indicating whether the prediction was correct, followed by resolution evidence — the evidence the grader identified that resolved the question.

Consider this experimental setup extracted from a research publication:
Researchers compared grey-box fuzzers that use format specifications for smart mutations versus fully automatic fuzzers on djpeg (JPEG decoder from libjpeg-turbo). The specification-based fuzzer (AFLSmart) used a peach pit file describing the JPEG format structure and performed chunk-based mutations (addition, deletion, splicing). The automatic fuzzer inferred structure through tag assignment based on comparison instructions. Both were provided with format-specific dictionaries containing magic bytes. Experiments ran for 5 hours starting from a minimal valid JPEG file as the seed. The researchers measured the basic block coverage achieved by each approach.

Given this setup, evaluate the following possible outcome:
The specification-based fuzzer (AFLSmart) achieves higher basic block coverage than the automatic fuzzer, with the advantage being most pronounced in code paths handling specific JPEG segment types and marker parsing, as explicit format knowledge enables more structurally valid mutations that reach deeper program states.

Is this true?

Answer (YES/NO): YES